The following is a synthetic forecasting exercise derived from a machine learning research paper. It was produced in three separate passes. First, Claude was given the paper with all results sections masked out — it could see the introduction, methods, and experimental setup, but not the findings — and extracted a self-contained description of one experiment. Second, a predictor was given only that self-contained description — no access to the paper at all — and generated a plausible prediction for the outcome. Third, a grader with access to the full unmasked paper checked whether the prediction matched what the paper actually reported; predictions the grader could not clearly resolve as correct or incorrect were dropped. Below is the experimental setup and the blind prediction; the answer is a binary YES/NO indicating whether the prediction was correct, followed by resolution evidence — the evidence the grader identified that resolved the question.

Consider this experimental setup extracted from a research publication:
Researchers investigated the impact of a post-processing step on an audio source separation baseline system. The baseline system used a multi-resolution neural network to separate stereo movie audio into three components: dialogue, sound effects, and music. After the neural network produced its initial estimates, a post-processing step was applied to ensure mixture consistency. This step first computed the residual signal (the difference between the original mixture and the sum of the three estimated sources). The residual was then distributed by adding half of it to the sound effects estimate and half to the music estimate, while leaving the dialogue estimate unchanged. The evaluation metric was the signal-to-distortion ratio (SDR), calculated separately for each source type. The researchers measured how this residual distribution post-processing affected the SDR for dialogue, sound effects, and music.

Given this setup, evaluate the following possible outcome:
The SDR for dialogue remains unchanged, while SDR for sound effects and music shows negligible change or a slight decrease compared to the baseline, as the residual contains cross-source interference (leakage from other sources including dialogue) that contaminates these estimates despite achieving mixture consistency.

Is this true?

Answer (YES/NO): NO